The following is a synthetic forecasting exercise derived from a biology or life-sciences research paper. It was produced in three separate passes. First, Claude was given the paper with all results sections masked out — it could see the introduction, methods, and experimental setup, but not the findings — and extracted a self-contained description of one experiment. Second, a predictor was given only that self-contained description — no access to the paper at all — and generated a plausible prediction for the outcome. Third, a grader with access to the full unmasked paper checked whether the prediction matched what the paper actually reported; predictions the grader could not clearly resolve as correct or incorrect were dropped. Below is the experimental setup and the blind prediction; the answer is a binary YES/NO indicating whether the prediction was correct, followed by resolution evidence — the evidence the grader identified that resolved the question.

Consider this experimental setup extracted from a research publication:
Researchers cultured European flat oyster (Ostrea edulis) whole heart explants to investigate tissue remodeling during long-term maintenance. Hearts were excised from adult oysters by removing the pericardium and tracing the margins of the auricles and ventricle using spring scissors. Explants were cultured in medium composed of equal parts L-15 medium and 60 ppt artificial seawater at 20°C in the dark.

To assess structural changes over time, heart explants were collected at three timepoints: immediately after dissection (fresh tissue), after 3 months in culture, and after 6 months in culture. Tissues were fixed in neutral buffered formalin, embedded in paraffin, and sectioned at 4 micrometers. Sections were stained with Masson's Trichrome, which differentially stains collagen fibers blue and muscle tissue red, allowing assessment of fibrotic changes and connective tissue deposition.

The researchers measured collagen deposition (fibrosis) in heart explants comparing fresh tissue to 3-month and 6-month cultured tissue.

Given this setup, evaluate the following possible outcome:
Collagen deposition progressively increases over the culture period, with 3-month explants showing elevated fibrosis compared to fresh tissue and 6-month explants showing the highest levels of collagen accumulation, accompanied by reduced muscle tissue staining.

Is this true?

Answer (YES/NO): NO